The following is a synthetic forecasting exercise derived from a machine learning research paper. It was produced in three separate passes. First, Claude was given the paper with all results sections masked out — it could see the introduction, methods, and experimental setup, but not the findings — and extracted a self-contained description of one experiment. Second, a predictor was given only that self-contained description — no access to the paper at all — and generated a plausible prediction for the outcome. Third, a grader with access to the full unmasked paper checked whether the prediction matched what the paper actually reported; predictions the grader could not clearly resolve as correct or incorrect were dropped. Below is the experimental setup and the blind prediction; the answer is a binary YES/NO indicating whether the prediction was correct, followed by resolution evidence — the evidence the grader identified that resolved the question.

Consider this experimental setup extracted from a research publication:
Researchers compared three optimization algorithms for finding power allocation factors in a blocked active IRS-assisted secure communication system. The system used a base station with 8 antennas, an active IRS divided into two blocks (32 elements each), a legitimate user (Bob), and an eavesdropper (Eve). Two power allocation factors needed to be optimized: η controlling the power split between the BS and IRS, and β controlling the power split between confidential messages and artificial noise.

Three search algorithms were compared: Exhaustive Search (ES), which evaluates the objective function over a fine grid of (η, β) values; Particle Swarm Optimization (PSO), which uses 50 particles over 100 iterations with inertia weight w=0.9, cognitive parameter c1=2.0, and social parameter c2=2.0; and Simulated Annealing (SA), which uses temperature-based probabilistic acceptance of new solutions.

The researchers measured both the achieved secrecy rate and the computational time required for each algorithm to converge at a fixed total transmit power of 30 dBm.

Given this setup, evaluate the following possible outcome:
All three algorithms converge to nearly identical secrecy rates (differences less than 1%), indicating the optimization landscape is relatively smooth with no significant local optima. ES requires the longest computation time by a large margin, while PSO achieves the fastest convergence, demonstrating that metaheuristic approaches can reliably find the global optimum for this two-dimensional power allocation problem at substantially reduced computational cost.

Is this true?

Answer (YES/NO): NO